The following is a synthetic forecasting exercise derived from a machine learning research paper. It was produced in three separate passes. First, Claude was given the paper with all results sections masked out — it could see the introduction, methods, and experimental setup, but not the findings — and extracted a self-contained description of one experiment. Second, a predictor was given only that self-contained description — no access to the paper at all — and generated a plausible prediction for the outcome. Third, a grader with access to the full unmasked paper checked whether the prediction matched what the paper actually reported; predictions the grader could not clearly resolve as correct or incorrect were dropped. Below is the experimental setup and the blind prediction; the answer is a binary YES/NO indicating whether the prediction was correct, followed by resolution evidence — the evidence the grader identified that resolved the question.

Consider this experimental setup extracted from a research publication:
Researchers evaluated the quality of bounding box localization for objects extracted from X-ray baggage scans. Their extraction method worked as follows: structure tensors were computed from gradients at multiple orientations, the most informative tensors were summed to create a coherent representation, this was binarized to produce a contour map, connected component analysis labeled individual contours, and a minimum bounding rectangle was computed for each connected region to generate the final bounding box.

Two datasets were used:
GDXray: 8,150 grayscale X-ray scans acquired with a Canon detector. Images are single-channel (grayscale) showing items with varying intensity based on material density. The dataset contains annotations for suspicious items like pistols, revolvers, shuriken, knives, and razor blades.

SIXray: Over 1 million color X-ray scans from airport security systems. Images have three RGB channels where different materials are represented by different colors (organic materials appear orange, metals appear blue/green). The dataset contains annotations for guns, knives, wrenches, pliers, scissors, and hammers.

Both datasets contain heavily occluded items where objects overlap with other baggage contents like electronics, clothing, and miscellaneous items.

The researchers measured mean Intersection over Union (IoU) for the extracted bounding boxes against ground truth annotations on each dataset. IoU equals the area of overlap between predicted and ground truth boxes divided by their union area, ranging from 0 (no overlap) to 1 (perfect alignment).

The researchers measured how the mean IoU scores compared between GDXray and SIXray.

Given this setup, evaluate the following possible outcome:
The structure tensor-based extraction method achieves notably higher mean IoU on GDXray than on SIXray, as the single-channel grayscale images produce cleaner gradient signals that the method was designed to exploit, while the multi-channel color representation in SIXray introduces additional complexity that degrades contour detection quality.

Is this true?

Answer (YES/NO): NO